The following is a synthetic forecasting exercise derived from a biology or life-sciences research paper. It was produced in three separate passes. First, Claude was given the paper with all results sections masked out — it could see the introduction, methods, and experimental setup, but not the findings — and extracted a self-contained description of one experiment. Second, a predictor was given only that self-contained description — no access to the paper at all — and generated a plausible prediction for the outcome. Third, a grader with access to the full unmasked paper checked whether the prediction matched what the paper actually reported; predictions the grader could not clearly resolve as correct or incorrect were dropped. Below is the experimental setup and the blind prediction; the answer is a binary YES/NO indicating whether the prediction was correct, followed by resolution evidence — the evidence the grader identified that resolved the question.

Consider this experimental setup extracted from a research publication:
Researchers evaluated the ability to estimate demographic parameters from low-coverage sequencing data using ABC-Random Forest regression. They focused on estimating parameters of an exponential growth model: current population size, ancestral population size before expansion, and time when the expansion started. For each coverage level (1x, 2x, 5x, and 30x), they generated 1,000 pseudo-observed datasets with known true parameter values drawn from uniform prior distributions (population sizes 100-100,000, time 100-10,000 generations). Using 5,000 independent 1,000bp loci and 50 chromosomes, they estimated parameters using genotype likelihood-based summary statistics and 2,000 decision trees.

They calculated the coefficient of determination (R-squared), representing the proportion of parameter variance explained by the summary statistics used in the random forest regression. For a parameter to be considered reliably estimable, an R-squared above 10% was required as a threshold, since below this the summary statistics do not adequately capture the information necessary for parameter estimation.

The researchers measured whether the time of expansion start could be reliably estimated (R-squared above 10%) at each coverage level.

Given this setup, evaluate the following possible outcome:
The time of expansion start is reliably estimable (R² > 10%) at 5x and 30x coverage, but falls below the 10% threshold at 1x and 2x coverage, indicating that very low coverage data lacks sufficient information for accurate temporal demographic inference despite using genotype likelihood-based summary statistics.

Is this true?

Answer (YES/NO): NO